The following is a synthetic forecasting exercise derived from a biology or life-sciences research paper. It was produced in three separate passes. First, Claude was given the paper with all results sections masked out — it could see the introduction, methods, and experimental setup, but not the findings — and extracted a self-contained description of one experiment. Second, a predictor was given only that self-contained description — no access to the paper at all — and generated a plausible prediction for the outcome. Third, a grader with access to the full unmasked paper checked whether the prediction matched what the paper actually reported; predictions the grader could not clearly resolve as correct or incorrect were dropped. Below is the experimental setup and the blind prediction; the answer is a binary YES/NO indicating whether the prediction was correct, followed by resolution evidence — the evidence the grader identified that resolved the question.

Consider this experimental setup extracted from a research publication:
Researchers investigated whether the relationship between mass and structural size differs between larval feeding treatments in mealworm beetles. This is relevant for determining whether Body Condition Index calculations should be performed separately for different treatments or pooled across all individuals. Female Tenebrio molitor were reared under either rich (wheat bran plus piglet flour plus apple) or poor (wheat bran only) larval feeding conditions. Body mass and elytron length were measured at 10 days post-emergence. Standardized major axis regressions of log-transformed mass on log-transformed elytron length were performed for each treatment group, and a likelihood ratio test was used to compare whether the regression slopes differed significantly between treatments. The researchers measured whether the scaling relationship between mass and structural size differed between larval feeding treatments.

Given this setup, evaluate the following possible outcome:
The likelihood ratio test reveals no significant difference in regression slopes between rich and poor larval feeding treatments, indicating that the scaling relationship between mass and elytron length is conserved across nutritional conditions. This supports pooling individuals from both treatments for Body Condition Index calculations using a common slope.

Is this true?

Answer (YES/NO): YES